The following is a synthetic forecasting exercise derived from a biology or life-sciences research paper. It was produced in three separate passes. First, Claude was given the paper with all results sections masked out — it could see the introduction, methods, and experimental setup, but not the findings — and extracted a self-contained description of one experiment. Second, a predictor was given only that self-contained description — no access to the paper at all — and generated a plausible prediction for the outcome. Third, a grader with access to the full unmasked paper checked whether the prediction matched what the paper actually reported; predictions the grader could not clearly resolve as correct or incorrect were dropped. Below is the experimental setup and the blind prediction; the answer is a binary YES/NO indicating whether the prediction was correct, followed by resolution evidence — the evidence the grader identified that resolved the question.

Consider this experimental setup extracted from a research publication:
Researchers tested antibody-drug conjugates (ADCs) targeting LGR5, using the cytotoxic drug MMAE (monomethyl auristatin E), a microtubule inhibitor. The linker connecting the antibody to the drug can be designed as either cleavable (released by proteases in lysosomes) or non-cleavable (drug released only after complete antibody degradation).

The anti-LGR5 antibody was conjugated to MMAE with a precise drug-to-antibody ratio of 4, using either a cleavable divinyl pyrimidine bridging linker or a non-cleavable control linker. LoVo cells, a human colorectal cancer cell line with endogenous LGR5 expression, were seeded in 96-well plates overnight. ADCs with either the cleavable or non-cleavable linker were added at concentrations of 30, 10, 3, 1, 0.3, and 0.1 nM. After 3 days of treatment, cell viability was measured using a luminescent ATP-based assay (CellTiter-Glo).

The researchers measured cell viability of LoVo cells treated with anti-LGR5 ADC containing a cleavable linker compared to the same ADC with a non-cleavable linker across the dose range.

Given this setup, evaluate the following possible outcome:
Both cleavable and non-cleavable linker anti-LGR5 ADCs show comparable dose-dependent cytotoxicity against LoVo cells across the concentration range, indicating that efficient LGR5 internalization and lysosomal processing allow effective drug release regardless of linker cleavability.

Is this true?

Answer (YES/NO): NO